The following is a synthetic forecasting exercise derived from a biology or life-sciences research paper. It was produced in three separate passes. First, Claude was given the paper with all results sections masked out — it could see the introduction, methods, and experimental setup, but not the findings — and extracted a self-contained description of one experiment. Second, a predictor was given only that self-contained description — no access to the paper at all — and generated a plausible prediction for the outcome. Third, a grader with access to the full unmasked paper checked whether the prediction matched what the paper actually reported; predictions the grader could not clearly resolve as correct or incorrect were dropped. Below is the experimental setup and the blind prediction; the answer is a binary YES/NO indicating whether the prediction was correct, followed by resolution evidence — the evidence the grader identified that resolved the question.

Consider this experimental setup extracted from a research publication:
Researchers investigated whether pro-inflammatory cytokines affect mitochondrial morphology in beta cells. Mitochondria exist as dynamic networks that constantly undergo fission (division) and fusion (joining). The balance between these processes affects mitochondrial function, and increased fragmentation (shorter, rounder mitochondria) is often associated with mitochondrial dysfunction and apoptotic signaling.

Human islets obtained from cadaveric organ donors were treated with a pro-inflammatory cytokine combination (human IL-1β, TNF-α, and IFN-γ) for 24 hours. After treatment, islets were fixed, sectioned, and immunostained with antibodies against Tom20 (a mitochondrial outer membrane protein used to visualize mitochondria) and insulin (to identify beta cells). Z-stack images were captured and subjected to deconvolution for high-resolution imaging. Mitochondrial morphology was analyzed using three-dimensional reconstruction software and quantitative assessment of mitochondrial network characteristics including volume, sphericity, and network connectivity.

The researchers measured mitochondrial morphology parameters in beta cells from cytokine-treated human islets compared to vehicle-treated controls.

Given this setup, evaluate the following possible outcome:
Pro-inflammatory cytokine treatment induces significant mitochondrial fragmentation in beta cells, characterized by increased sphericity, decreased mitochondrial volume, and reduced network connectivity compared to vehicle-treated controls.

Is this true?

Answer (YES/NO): NO